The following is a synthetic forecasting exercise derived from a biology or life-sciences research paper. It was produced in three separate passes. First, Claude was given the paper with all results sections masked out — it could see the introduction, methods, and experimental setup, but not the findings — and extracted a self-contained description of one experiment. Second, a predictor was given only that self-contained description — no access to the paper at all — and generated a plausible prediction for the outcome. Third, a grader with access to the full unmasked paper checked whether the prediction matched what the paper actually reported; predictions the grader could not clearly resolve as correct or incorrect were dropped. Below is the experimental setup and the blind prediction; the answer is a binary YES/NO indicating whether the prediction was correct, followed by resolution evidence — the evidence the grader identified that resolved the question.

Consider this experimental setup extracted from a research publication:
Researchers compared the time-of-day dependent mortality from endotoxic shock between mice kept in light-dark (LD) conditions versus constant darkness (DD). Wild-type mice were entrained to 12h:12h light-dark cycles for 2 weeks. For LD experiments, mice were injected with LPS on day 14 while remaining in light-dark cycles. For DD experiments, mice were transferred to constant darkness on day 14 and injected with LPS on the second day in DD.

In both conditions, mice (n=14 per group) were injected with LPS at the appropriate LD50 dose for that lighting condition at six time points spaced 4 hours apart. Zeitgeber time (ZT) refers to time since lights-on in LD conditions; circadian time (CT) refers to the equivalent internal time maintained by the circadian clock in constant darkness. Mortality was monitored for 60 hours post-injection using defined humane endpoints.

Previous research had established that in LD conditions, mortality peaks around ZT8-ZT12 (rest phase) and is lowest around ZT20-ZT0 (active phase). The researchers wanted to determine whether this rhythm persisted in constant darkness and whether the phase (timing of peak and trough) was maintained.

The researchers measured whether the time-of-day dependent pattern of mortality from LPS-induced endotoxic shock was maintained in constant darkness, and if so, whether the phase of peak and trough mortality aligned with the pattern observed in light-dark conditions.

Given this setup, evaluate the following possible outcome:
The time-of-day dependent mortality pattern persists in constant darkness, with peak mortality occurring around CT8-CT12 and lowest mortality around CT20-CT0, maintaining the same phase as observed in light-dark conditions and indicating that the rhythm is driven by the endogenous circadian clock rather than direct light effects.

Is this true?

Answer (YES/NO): YES